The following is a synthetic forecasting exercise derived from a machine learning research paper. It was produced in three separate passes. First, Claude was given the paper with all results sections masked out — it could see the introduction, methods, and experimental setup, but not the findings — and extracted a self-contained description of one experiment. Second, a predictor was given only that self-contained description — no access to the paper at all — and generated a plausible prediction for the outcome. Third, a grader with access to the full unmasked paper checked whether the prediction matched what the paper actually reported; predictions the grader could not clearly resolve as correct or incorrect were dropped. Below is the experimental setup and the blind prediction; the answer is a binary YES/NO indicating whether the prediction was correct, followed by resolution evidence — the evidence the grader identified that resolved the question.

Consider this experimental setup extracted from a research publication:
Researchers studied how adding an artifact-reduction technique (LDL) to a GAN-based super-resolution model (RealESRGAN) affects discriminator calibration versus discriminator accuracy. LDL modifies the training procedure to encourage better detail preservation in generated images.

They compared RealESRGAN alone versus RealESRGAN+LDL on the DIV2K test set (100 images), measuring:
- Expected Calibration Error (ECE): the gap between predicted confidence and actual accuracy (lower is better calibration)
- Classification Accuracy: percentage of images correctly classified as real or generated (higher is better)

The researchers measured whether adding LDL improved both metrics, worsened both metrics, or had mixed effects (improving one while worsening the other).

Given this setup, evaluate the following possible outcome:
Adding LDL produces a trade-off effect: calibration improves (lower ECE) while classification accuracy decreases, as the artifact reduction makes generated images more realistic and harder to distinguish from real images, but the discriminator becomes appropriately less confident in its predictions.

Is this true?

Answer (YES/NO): NO